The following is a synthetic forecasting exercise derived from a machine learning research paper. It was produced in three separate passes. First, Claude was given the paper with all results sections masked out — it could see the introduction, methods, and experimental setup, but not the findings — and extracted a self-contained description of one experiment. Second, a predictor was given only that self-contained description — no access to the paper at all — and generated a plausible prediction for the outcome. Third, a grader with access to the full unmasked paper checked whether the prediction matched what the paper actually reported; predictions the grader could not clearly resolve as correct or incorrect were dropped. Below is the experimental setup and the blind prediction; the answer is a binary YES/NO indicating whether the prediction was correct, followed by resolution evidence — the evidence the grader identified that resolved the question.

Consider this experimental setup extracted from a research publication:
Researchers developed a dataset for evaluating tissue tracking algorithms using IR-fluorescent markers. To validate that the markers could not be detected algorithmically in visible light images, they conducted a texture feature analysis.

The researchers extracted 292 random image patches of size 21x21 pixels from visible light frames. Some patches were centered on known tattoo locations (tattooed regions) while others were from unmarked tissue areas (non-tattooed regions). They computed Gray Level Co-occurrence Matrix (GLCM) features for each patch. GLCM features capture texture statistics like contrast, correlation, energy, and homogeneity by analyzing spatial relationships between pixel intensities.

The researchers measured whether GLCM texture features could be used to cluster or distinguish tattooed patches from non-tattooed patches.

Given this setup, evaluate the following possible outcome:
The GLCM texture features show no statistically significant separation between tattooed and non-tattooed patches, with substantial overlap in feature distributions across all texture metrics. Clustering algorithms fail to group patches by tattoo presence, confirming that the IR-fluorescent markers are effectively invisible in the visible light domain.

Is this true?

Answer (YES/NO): NO